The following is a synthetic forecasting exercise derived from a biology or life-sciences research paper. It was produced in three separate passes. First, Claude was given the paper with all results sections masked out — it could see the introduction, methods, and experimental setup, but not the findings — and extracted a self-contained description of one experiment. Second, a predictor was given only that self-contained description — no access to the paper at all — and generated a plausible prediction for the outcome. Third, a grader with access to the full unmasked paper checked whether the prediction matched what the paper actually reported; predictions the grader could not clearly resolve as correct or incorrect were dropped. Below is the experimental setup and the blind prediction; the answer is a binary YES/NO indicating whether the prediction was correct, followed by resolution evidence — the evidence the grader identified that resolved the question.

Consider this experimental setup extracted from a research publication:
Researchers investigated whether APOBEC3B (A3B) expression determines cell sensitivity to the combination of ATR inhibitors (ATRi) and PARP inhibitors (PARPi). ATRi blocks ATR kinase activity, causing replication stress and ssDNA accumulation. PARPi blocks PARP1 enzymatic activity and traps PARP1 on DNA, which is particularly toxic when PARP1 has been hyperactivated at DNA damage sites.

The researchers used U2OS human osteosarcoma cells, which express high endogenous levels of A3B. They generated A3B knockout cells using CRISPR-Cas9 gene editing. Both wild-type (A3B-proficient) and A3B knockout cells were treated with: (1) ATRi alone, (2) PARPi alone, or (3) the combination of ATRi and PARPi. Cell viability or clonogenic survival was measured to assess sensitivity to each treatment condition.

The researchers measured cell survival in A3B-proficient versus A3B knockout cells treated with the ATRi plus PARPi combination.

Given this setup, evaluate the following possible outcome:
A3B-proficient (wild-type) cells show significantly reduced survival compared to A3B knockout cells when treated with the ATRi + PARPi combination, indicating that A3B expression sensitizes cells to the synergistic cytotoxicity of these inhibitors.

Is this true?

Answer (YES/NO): YES